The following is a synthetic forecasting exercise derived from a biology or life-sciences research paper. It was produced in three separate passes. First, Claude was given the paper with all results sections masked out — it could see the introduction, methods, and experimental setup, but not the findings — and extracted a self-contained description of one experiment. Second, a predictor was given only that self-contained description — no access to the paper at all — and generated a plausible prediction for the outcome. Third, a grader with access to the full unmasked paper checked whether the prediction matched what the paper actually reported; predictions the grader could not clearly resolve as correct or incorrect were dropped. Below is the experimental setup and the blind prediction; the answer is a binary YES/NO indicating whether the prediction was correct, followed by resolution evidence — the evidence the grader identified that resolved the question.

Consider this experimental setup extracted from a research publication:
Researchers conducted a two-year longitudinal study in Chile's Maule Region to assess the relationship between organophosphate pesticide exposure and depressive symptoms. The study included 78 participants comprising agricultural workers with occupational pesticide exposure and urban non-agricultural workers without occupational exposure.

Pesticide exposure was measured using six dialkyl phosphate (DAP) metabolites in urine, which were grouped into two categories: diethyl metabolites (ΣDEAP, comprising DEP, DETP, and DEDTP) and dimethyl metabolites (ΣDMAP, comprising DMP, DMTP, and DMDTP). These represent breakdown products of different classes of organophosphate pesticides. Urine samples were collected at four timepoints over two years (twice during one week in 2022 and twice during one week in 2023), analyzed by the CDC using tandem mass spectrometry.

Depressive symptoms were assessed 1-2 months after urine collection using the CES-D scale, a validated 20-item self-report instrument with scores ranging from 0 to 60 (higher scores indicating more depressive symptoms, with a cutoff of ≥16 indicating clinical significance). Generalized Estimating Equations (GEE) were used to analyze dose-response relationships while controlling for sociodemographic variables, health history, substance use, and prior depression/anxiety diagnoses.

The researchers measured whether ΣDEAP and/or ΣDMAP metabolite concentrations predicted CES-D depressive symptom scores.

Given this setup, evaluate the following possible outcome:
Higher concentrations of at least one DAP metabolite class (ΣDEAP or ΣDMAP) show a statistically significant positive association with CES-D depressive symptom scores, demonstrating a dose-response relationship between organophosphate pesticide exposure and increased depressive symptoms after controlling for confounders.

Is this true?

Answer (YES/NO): YES